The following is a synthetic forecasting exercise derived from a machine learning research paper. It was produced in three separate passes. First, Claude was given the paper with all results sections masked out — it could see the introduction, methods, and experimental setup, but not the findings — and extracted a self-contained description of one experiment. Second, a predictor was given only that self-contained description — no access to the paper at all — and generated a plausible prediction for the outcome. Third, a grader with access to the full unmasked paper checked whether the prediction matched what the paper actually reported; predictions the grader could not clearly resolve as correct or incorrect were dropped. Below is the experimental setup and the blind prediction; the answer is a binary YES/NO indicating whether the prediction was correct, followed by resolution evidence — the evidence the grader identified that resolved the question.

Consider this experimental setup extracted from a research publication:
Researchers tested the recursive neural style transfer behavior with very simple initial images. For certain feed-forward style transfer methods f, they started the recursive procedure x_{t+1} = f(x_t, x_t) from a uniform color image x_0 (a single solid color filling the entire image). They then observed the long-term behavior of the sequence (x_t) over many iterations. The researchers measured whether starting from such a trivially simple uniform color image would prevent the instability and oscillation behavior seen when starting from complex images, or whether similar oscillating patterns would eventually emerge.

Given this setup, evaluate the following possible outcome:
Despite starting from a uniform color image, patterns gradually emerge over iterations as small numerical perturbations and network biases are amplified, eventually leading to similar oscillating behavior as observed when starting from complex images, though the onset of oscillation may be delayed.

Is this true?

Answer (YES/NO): YES